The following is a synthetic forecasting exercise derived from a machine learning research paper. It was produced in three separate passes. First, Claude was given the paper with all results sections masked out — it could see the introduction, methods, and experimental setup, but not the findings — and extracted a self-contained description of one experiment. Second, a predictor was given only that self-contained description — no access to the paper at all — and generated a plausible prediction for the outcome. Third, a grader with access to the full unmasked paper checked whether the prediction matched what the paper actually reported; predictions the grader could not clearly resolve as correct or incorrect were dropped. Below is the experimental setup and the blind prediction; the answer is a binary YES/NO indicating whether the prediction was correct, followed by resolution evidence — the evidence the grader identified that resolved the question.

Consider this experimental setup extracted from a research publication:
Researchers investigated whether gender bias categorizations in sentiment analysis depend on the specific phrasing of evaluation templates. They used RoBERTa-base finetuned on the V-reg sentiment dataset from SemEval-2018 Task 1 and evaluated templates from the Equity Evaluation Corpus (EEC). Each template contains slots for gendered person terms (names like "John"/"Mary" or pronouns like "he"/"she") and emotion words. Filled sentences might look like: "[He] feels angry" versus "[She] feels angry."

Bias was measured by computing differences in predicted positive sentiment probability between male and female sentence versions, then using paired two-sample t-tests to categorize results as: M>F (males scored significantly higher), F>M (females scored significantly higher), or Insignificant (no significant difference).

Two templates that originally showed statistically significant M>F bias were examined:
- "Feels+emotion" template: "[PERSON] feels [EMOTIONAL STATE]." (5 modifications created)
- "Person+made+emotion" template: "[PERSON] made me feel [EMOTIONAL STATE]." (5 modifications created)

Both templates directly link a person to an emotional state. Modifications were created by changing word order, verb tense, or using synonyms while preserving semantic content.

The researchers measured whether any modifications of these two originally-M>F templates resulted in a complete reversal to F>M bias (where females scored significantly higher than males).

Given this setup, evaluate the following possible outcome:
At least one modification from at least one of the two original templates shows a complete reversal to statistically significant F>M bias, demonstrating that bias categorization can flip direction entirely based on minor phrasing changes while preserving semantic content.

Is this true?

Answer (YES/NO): NO